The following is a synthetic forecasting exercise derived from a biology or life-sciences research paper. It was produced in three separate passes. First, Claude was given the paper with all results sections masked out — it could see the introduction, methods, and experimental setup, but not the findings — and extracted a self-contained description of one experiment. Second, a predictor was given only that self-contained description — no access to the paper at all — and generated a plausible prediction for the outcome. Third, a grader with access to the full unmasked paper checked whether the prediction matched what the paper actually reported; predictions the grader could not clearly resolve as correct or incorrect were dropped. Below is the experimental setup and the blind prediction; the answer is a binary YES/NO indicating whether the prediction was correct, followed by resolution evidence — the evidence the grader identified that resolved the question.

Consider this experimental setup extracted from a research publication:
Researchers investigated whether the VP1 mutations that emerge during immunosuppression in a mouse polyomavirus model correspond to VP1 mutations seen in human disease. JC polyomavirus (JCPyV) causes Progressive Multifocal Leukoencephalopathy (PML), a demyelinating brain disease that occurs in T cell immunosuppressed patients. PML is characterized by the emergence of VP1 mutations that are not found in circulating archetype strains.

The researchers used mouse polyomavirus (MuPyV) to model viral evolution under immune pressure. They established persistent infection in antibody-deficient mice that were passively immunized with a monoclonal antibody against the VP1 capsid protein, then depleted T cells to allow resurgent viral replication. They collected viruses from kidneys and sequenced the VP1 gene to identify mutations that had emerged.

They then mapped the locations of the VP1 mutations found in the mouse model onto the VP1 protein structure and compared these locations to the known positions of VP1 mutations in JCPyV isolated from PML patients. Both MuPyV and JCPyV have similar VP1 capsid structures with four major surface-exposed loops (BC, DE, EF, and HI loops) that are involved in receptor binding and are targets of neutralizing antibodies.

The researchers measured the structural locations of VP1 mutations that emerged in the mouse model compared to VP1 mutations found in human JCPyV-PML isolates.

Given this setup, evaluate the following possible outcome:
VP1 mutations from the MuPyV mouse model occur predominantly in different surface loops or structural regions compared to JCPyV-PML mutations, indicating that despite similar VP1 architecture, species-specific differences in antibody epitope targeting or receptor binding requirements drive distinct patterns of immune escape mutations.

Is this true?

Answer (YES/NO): NO